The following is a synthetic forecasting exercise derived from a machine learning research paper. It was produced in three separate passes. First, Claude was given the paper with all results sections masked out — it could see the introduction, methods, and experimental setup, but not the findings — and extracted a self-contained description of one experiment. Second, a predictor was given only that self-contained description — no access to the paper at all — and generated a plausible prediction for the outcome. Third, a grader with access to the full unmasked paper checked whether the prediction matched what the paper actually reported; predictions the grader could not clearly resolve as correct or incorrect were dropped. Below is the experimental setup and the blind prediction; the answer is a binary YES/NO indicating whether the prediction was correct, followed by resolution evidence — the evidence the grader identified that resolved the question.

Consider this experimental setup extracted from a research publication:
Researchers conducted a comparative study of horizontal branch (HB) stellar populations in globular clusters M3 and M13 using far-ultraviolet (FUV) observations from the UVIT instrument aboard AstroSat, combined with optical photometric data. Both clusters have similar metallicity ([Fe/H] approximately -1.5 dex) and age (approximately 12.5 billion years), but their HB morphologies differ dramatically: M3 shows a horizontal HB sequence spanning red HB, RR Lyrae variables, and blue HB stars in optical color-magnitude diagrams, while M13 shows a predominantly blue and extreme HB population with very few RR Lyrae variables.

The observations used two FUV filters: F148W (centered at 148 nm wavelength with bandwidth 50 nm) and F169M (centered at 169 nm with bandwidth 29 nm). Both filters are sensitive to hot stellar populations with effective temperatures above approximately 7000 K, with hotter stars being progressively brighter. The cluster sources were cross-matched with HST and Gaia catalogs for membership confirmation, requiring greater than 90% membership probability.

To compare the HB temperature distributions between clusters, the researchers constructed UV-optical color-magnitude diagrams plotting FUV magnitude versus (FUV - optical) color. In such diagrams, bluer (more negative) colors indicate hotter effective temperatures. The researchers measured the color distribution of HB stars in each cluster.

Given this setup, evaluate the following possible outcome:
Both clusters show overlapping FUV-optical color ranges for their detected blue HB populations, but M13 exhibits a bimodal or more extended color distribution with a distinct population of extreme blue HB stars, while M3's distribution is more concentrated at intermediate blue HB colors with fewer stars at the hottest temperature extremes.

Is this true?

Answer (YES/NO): NO